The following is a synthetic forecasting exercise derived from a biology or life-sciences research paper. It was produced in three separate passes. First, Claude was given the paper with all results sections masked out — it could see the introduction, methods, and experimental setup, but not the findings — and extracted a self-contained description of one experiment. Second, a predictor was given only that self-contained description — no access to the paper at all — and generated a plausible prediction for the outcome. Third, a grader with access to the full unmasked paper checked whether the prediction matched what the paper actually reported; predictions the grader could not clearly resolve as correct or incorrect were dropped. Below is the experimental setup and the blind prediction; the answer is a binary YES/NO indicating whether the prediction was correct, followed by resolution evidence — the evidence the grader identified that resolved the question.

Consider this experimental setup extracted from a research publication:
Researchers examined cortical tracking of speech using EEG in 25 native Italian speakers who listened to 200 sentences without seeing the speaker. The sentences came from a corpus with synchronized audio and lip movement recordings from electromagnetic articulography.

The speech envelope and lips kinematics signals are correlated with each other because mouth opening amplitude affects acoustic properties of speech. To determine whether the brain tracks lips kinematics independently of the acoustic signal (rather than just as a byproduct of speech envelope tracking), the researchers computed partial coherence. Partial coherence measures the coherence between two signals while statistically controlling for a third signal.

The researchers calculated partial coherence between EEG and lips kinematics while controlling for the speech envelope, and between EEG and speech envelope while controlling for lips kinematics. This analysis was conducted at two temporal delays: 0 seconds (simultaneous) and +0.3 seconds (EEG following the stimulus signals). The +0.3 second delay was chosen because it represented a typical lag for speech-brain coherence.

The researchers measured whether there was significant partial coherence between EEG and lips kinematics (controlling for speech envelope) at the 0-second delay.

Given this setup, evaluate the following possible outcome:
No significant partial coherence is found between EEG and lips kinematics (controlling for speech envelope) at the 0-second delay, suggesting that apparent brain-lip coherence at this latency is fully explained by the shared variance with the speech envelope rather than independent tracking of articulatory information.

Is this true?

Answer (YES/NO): NO